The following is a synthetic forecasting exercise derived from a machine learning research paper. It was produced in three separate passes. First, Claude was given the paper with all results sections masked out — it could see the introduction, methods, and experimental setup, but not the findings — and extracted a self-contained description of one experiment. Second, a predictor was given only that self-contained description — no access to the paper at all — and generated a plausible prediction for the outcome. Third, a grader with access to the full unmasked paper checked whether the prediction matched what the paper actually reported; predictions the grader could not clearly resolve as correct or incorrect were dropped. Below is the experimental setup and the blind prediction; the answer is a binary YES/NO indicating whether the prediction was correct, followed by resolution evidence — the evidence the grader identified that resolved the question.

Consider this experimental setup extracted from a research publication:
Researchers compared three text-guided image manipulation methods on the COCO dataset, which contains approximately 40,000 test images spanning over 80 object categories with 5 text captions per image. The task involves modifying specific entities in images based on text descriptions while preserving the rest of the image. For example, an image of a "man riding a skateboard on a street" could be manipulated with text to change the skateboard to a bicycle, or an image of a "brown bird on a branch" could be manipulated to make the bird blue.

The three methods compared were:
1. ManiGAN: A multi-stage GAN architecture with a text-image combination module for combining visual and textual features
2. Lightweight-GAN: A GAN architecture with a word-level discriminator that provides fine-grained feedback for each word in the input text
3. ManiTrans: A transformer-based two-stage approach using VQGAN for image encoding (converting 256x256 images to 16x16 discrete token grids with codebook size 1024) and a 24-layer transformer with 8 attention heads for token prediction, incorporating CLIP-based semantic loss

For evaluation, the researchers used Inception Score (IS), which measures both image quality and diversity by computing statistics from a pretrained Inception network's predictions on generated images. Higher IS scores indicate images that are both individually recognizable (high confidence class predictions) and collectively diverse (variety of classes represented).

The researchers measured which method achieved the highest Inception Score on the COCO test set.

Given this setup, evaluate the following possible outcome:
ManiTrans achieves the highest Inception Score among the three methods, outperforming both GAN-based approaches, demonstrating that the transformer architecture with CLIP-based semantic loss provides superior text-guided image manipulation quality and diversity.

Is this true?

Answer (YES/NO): NO